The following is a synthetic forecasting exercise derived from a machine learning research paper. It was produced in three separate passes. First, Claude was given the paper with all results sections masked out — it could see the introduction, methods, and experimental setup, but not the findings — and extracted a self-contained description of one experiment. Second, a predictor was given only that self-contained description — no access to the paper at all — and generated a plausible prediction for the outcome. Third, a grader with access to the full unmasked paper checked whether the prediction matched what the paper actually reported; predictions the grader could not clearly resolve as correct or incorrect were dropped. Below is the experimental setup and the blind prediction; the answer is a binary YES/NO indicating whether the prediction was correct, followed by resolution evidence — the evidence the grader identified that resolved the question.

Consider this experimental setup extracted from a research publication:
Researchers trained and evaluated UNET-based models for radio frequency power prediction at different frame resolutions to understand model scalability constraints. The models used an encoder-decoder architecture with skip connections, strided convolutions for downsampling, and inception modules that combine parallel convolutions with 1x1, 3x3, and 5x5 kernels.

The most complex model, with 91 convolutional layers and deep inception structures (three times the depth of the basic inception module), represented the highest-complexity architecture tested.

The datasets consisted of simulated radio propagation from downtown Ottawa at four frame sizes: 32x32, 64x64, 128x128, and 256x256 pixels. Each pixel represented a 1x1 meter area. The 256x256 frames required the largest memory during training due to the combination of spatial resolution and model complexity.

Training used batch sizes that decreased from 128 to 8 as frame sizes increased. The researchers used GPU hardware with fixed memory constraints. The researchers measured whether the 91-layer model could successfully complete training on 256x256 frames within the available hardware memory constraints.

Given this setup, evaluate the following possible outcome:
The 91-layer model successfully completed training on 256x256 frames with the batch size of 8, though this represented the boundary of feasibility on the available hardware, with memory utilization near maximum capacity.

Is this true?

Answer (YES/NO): NO